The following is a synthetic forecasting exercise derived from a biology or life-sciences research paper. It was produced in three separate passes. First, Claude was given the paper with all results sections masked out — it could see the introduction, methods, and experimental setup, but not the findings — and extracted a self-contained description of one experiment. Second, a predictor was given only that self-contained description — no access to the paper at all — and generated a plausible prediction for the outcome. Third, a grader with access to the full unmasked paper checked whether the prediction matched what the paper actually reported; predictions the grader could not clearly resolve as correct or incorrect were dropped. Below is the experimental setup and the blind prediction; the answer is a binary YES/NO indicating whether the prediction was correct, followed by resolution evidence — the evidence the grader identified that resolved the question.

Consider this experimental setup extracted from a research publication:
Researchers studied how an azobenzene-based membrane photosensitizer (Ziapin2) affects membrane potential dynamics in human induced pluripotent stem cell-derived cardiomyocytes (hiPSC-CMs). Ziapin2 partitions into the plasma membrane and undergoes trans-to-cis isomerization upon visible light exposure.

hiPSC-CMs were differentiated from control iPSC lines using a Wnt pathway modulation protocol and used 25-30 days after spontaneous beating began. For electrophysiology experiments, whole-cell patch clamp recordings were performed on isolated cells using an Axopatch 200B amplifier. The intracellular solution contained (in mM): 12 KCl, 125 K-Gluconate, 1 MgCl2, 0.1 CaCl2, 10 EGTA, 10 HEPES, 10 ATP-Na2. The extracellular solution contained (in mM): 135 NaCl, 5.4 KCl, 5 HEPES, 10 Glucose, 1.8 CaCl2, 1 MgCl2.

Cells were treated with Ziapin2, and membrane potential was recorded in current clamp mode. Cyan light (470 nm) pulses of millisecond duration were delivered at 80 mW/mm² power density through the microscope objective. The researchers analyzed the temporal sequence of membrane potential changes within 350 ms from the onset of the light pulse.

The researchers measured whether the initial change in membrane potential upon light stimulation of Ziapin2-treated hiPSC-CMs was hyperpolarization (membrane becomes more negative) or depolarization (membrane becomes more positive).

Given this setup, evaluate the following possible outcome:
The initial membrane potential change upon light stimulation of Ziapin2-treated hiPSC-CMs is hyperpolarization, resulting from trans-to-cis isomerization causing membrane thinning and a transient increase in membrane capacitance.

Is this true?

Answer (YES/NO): NO